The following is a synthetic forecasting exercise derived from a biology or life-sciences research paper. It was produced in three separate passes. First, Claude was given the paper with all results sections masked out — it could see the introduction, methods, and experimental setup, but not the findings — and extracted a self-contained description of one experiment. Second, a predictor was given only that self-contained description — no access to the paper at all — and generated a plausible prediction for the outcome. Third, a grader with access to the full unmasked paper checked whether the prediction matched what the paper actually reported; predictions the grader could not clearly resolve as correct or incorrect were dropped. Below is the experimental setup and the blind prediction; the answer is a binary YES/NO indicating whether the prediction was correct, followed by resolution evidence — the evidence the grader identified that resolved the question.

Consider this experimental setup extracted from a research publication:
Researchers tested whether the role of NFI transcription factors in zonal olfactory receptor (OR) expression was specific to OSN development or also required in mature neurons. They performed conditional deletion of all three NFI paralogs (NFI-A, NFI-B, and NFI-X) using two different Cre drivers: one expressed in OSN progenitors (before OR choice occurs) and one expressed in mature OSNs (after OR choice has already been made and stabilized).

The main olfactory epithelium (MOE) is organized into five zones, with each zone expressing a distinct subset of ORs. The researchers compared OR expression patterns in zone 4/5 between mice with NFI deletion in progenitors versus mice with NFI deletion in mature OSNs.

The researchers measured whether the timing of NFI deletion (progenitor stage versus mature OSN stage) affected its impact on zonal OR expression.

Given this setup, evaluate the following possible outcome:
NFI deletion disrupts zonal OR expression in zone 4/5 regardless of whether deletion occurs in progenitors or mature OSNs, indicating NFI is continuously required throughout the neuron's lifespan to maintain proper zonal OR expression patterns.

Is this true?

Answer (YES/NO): NO